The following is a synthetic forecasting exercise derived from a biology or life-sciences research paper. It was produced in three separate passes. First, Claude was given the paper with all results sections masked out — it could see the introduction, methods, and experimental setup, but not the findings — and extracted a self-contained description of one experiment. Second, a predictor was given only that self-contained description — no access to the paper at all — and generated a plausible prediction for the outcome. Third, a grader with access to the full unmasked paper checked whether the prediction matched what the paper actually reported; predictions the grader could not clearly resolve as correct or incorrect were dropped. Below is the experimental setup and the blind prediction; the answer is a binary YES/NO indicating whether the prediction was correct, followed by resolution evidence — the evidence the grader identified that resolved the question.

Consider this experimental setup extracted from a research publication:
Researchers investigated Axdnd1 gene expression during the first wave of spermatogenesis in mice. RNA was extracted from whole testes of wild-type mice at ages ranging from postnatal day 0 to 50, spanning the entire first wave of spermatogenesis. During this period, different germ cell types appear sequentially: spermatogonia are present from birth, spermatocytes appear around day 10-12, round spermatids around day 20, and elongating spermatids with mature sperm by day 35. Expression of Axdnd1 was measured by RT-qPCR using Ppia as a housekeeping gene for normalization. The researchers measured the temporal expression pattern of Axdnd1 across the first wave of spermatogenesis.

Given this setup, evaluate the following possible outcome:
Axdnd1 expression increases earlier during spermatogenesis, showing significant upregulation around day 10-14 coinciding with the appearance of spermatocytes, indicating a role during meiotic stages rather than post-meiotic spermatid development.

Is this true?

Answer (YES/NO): NO